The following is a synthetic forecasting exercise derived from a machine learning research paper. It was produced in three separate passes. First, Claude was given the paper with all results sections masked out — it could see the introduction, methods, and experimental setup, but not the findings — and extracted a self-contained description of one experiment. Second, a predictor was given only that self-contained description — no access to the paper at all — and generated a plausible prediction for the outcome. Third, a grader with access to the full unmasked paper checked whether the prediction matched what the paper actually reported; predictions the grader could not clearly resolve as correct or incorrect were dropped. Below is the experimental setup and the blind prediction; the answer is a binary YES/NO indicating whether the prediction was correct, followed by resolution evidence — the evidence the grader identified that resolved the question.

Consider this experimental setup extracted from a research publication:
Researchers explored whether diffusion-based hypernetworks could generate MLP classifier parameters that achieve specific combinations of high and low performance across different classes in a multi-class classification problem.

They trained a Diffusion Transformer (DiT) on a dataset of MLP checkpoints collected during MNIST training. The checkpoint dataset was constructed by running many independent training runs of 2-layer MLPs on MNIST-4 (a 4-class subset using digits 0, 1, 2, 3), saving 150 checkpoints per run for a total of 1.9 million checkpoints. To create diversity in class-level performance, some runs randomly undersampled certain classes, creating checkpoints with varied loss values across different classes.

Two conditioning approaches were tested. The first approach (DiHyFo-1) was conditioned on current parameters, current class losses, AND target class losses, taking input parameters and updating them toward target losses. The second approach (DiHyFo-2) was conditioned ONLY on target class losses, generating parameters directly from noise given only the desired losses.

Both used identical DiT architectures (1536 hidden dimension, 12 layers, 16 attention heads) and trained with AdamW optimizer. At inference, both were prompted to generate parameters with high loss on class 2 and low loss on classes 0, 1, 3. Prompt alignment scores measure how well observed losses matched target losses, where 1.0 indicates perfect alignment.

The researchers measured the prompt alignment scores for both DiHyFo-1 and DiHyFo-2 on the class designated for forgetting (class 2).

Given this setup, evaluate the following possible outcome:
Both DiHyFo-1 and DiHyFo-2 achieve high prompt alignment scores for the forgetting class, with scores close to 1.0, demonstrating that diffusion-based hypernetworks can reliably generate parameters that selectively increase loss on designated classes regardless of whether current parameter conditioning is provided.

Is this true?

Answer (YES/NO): NO